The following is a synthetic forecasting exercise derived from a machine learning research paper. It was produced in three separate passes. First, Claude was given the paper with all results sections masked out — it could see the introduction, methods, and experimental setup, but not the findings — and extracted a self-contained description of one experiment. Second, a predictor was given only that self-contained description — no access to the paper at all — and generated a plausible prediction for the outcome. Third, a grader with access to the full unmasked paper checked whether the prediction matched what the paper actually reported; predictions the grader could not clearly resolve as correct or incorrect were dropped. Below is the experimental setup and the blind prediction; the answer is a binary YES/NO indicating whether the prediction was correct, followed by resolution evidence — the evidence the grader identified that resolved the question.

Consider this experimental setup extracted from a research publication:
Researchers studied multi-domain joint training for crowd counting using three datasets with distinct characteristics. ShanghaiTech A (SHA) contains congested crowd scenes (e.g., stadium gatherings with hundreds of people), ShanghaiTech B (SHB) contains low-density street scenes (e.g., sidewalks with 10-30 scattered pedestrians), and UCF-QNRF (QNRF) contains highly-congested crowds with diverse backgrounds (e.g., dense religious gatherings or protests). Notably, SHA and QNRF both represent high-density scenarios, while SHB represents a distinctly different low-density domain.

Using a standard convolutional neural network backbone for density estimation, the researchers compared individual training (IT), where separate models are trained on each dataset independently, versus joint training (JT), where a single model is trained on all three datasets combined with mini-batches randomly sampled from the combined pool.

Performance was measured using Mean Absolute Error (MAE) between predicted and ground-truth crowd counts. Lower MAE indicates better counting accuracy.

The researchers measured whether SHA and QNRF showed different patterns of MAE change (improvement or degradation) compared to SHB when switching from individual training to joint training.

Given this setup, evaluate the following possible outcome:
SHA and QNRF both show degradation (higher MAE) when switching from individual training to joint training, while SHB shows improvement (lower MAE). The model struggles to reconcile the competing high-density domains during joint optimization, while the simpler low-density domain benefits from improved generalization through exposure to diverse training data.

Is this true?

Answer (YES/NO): NO